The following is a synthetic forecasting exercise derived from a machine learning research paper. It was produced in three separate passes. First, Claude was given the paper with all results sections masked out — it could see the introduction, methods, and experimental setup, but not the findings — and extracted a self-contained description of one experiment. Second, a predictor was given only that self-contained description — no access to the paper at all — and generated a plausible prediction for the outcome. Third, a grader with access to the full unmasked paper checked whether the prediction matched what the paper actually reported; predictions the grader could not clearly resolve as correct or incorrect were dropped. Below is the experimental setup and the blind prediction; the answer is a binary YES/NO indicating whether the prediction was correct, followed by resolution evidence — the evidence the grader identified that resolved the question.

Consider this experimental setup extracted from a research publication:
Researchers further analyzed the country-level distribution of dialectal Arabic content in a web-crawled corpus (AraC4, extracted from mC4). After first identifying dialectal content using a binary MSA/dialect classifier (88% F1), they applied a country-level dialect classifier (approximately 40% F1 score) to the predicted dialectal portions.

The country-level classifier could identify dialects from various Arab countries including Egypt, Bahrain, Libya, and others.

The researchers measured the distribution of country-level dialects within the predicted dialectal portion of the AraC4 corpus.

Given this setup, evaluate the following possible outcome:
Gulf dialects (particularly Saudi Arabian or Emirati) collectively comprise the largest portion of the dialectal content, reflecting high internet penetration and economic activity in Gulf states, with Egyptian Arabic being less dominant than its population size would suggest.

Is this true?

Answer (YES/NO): NO